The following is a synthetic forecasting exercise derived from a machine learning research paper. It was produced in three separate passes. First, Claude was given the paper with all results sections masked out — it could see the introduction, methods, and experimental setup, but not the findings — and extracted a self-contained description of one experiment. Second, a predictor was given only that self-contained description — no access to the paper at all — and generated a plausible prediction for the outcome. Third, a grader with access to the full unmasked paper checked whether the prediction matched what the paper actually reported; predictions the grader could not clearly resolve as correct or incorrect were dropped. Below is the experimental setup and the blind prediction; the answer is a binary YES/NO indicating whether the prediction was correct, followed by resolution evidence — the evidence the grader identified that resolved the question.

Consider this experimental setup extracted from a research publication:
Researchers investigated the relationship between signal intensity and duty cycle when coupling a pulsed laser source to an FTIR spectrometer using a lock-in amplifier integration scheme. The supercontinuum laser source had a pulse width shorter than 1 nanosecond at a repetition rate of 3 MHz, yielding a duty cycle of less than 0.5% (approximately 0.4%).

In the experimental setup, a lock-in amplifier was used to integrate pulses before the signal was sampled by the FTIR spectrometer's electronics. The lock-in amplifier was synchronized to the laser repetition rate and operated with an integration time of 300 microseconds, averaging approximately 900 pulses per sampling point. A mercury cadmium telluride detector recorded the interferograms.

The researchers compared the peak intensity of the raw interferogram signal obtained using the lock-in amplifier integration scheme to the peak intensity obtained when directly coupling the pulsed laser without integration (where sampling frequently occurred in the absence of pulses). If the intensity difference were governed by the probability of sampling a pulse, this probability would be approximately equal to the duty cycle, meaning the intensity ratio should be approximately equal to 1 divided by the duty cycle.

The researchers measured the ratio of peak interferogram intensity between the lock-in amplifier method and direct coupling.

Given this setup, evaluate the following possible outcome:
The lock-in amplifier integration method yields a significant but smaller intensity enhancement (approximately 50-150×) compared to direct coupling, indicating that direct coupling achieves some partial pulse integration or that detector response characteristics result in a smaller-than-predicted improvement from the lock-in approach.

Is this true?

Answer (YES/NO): NO